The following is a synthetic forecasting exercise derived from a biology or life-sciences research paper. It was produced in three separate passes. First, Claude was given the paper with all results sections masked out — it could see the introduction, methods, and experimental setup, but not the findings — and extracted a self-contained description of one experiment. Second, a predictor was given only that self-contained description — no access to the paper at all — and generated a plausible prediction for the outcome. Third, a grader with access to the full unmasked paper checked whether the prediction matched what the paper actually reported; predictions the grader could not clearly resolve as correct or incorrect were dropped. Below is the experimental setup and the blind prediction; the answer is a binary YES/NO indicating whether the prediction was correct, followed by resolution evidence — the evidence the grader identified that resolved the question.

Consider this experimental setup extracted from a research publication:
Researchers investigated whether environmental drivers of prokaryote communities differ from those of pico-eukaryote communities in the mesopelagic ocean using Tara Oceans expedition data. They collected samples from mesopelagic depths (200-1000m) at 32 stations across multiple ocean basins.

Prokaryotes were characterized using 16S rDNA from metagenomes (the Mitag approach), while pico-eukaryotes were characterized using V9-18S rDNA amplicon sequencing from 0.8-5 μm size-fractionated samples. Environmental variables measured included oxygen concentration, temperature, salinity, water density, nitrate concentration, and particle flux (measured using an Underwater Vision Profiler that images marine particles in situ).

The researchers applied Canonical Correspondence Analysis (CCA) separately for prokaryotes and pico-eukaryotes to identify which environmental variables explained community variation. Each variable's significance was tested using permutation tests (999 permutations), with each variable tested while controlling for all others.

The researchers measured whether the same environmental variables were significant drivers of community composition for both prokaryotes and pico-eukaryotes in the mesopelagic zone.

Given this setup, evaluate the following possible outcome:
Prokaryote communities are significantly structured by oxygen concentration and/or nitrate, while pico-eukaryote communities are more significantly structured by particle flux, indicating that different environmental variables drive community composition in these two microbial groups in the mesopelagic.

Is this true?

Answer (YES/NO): NO